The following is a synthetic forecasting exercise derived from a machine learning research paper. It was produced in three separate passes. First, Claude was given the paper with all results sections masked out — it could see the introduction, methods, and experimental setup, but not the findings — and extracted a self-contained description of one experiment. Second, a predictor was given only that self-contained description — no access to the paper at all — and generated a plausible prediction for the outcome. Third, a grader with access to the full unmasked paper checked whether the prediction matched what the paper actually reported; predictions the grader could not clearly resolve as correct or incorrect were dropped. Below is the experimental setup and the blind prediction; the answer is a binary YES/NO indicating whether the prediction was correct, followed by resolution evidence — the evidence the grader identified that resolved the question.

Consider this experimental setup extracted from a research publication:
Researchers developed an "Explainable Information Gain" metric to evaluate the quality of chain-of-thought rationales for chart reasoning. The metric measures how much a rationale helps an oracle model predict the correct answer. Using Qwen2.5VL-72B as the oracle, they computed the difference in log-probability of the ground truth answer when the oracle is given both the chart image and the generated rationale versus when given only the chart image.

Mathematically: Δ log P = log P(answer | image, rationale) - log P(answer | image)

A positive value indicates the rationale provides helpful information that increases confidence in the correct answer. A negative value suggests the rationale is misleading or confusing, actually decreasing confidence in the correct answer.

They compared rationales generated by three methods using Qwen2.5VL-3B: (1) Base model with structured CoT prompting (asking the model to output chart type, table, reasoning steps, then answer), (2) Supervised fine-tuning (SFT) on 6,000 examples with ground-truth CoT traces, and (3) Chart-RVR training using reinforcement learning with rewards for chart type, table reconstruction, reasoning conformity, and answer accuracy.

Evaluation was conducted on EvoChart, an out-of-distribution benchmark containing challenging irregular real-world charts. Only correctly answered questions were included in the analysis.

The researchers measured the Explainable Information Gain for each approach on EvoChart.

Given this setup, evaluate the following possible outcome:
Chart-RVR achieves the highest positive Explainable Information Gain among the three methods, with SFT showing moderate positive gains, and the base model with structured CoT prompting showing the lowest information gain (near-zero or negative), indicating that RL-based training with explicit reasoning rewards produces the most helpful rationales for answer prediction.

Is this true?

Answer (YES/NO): NO